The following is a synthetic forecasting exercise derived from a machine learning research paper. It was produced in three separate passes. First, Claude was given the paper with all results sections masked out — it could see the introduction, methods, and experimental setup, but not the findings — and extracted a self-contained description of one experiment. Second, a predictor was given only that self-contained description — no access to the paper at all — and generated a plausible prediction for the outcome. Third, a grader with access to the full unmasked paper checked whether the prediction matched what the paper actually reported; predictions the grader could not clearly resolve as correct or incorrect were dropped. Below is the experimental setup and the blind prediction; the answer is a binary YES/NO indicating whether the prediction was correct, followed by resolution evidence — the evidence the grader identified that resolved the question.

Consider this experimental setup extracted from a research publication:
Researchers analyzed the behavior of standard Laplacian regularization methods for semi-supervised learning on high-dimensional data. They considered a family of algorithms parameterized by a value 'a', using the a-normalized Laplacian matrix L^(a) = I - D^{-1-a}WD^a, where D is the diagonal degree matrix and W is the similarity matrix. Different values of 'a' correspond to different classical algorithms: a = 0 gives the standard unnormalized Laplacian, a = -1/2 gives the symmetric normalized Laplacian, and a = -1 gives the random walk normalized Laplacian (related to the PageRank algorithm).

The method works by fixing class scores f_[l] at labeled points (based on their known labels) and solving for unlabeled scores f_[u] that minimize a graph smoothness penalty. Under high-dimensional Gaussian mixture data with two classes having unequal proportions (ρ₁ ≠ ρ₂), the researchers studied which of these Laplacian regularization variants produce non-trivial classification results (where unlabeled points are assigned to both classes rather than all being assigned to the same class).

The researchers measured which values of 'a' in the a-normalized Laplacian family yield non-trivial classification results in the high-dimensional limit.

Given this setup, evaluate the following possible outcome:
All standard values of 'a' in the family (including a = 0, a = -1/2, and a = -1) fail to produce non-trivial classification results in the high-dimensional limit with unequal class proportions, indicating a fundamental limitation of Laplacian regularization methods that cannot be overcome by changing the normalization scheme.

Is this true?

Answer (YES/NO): NO